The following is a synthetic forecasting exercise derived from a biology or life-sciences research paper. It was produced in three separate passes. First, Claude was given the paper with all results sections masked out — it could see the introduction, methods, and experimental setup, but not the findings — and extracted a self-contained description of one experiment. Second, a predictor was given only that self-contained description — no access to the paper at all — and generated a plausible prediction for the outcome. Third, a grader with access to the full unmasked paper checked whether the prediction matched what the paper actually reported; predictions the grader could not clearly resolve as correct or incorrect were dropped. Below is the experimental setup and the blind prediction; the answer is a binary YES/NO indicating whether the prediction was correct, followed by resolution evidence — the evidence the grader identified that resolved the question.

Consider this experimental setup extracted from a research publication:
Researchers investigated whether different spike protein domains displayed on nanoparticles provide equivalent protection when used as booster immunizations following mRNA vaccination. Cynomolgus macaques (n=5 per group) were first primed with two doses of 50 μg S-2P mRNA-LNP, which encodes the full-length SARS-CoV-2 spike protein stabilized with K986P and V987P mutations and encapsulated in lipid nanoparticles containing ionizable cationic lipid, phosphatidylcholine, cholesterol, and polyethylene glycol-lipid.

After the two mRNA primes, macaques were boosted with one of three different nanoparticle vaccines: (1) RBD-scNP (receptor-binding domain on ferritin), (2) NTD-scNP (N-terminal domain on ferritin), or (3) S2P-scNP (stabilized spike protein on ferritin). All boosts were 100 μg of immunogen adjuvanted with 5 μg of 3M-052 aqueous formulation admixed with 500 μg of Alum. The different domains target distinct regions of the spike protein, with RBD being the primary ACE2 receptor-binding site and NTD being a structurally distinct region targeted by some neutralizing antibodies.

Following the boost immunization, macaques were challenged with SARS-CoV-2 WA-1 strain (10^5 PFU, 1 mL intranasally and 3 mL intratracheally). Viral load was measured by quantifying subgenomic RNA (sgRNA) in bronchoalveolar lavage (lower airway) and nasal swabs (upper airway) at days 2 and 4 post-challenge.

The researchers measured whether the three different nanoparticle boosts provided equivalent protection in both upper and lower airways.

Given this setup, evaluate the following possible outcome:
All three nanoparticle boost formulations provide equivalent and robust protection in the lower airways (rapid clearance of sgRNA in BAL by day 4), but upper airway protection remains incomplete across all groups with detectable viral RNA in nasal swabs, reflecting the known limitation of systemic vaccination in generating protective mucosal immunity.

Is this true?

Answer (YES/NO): NO